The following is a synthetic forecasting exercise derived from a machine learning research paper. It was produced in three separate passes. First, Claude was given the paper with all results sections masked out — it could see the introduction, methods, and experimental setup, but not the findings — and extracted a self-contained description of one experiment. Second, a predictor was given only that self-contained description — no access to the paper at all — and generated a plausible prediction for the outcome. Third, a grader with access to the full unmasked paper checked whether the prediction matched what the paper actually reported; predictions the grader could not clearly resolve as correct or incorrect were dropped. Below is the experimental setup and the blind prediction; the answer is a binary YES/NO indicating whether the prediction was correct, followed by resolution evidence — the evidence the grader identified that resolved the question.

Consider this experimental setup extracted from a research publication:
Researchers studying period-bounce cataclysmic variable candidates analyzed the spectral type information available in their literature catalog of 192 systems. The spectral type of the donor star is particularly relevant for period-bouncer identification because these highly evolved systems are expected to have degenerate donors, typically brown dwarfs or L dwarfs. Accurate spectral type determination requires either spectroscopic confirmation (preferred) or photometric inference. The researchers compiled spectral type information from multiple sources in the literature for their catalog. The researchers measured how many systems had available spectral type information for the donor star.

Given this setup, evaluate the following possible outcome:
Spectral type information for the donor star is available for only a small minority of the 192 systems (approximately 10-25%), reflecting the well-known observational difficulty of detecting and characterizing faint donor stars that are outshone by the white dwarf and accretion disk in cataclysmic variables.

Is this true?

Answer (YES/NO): YES